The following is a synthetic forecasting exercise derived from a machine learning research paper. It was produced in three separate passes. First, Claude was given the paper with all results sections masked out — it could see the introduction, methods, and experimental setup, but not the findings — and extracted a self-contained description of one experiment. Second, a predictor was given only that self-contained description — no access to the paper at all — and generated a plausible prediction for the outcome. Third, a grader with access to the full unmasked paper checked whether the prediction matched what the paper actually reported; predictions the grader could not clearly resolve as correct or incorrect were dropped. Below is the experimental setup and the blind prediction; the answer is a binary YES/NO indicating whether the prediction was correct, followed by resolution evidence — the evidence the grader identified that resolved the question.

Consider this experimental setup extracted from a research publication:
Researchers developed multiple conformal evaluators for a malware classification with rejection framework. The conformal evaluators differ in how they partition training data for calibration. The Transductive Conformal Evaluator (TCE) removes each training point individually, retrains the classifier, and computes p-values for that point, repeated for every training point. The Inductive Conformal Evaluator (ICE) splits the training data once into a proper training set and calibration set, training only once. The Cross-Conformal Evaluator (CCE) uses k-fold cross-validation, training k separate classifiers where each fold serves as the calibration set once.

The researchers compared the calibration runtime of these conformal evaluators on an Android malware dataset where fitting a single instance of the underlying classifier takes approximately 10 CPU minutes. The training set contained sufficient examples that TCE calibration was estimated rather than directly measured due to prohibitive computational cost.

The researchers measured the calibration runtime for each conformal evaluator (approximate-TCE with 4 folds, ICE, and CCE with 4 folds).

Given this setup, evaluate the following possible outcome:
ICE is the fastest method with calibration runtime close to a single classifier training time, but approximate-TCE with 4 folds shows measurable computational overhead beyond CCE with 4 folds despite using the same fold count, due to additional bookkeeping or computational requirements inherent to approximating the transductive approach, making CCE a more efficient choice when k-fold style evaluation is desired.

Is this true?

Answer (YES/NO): NO